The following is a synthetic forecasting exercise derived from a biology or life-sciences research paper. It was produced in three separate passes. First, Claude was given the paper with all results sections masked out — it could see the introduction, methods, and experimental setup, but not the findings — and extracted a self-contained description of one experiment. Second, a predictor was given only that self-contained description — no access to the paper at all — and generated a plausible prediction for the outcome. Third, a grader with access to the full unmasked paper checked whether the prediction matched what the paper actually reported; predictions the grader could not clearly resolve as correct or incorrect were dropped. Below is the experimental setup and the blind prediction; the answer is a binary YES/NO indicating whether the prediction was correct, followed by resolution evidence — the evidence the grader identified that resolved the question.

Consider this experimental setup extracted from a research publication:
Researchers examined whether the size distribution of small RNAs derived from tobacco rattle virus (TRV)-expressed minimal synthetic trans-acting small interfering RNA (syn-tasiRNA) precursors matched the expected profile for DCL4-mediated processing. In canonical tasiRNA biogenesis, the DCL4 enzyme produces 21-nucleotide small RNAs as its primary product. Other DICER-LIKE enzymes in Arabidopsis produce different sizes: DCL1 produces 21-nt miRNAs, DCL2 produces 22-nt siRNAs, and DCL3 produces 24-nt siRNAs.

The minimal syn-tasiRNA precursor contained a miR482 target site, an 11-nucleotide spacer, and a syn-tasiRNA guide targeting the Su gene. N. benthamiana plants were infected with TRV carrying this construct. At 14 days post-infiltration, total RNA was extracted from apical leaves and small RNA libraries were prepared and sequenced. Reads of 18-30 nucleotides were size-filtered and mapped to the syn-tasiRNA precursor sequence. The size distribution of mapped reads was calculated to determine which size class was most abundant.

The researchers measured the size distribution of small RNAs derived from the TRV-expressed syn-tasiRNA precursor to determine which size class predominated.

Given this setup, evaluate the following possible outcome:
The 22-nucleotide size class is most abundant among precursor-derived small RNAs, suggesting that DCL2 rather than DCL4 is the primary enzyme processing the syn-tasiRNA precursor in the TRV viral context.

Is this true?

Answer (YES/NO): NO